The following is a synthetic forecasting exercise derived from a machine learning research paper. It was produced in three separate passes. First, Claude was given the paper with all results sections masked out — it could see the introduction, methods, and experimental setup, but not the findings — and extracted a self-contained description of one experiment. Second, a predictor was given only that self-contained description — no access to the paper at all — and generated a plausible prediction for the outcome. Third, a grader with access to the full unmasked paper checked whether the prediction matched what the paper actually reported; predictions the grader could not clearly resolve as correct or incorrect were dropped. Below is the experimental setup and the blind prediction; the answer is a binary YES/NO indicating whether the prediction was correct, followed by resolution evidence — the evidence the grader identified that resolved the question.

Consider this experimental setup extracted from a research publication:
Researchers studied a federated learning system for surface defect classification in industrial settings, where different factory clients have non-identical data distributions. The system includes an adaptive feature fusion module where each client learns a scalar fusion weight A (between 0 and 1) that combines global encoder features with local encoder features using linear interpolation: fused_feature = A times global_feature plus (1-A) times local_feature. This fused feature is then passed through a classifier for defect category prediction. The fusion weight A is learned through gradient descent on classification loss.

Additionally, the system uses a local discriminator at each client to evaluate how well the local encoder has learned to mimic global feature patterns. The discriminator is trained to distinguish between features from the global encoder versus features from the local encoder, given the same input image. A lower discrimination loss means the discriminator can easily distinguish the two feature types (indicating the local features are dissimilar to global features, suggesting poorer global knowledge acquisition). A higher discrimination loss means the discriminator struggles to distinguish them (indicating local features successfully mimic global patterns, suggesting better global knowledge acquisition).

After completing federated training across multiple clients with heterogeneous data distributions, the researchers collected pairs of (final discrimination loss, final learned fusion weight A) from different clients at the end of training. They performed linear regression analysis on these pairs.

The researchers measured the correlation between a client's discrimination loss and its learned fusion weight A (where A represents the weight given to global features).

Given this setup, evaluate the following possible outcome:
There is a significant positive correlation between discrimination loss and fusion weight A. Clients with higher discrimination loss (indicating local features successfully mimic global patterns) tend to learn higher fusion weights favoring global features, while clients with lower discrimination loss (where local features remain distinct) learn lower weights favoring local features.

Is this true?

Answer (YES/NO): NO